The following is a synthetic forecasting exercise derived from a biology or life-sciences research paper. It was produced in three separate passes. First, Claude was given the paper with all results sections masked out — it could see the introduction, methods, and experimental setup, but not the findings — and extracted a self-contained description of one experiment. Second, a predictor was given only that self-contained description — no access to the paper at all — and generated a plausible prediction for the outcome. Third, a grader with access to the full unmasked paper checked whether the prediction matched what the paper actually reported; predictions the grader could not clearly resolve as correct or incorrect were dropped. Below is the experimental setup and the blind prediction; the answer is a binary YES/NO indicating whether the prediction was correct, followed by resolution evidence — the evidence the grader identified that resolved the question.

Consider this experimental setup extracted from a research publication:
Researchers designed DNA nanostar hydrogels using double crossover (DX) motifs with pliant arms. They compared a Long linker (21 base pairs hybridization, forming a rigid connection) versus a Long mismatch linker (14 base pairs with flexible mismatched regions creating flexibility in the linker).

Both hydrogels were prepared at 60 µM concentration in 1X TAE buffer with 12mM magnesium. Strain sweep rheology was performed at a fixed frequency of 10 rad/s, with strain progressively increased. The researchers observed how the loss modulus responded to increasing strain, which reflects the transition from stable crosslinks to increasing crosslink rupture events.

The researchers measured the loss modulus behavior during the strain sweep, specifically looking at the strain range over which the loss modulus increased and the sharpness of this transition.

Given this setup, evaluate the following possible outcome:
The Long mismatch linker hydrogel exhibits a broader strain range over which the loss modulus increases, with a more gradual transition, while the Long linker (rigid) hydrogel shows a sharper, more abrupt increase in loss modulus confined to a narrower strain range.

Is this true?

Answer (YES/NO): YES